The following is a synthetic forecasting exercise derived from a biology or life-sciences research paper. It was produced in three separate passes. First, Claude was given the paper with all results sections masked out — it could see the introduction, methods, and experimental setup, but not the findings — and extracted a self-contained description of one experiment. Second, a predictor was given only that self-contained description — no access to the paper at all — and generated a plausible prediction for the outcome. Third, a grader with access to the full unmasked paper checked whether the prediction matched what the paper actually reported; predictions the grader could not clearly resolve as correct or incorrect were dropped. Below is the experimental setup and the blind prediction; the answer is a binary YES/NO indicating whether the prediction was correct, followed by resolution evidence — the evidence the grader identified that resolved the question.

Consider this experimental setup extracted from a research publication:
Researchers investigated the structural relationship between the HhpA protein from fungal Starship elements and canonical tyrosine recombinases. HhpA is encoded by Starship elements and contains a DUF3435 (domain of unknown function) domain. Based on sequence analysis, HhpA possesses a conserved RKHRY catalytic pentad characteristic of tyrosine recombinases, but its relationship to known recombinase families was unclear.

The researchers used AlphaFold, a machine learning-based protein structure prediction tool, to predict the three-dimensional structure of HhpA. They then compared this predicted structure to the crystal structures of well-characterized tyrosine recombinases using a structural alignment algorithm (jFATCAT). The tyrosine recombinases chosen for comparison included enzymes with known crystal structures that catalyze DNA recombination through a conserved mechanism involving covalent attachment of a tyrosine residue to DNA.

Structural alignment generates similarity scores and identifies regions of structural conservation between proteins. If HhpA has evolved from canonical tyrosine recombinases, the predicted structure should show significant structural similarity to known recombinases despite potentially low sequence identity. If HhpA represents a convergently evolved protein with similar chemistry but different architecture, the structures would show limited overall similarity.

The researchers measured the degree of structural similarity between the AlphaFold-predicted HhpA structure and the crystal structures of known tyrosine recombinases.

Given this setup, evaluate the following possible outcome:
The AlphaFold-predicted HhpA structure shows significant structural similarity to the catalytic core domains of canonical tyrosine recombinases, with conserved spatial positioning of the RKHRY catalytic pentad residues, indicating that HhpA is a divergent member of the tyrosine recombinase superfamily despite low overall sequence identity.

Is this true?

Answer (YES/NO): YES